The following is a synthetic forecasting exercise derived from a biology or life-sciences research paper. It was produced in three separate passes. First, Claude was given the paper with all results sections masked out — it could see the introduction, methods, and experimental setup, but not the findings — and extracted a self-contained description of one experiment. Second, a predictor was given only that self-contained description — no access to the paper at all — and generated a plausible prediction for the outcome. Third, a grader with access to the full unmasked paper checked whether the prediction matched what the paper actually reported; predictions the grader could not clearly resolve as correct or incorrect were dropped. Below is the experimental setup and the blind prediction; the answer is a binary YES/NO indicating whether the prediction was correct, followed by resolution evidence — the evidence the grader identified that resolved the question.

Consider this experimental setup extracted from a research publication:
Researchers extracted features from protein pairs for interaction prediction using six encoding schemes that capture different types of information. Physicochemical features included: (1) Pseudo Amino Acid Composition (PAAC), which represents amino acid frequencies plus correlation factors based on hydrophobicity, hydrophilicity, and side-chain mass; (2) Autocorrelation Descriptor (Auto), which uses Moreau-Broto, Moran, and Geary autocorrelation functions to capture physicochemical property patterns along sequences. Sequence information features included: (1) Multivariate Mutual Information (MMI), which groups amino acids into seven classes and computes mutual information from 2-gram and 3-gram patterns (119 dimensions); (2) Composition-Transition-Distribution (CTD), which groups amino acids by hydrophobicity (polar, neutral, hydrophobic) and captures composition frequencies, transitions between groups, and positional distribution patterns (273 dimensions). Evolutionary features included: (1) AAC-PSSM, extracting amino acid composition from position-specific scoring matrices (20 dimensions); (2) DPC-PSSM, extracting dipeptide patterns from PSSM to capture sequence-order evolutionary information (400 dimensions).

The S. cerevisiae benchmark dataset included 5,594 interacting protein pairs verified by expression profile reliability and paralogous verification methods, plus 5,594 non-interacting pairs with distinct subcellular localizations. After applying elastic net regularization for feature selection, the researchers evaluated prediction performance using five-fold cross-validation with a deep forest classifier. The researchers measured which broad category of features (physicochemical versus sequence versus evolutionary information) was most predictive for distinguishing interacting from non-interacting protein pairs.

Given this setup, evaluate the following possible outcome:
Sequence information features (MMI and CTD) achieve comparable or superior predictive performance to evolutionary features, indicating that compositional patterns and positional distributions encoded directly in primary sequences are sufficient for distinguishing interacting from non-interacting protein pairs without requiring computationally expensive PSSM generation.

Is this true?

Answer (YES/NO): YES